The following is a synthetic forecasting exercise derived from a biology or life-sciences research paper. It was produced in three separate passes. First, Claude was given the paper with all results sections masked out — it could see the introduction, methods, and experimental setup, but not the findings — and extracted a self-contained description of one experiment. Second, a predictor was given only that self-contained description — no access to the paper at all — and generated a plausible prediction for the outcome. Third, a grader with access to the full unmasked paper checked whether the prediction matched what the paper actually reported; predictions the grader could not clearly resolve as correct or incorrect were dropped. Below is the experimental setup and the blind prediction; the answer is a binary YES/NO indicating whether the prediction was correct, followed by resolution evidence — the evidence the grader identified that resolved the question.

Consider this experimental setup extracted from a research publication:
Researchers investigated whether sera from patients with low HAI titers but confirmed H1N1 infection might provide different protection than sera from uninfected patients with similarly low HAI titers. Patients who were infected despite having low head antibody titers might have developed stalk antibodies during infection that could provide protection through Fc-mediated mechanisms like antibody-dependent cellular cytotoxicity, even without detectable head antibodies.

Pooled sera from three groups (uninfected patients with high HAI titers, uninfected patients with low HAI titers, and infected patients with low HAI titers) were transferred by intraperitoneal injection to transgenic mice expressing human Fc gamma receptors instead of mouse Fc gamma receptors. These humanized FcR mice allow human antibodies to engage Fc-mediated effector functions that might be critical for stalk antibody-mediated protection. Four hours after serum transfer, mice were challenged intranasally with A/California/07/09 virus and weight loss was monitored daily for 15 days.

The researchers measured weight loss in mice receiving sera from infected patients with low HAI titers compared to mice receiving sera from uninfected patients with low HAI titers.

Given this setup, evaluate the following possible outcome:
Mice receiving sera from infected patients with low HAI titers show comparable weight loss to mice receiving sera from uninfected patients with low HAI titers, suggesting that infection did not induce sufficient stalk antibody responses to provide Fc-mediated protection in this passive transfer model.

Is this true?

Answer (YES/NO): NO